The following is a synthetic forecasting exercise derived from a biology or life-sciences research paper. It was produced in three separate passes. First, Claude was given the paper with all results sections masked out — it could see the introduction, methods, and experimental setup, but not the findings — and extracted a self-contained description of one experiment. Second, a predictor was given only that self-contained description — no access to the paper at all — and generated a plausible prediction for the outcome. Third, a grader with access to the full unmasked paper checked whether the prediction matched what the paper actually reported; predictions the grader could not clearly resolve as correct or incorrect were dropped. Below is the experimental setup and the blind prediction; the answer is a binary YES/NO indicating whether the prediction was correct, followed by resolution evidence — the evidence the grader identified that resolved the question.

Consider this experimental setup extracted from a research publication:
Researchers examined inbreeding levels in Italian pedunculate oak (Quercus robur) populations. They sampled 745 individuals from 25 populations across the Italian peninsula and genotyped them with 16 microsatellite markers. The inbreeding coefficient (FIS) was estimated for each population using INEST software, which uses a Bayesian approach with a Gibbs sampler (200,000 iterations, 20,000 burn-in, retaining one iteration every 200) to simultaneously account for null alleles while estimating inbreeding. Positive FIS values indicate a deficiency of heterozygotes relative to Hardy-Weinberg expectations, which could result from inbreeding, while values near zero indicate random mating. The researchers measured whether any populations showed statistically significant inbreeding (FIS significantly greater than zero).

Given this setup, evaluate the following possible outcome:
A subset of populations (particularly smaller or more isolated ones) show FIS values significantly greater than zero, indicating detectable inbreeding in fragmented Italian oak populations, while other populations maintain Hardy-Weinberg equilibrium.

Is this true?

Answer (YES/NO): NO